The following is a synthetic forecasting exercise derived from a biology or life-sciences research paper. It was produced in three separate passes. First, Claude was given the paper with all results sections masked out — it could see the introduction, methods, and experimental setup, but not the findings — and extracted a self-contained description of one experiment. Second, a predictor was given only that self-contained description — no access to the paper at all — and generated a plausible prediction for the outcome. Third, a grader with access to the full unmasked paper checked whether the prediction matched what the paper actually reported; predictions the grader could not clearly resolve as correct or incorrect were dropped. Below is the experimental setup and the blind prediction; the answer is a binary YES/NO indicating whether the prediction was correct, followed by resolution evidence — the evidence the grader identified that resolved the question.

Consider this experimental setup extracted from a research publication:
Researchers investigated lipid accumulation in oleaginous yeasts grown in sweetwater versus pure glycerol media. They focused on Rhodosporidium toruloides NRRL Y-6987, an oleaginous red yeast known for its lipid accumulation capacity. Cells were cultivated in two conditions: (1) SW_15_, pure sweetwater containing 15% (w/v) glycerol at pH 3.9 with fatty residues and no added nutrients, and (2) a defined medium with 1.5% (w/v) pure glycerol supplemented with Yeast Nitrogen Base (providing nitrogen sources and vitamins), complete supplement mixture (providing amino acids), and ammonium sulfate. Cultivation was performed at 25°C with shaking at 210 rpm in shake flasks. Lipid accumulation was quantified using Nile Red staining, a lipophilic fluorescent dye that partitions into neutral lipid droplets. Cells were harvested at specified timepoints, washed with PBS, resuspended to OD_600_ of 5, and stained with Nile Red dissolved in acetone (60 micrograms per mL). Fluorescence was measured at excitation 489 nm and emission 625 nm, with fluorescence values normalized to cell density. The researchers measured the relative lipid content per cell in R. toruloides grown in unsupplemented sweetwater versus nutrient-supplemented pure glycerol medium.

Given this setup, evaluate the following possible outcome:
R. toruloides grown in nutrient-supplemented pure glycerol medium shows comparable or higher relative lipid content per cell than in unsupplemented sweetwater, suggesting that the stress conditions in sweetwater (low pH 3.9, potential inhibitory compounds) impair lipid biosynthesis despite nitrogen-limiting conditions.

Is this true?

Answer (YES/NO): NO